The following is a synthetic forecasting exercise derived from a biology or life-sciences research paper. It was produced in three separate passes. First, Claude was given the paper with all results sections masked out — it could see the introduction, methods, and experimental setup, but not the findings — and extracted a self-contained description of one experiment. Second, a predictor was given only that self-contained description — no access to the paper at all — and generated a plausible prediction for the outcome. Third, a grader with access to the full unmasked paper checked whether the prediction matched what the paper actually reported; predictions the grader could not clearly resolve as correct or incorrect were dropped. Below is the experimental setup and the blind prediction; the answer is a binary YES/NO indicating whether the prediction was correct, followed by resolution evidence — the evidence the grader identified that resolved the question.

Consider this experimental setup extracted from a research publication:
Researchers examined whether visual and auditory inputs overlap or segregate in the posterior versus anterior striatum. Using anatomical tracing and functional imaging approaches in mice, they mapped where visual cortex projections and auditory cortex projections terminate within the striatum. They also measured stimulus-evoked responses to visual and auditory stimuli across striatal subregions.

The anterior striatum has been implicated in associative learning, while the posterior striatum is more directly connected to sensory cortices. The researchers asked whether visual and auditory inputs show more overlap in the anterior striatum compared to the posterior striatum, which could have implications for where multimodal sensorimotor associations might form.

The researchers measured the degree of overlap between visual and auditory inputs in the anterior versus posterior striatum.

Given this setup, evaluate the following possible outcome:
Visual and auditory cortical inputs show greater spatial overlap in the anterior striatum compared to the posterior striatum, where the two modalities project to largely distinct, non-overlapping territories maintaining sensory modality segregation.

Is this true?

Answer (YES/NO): YES